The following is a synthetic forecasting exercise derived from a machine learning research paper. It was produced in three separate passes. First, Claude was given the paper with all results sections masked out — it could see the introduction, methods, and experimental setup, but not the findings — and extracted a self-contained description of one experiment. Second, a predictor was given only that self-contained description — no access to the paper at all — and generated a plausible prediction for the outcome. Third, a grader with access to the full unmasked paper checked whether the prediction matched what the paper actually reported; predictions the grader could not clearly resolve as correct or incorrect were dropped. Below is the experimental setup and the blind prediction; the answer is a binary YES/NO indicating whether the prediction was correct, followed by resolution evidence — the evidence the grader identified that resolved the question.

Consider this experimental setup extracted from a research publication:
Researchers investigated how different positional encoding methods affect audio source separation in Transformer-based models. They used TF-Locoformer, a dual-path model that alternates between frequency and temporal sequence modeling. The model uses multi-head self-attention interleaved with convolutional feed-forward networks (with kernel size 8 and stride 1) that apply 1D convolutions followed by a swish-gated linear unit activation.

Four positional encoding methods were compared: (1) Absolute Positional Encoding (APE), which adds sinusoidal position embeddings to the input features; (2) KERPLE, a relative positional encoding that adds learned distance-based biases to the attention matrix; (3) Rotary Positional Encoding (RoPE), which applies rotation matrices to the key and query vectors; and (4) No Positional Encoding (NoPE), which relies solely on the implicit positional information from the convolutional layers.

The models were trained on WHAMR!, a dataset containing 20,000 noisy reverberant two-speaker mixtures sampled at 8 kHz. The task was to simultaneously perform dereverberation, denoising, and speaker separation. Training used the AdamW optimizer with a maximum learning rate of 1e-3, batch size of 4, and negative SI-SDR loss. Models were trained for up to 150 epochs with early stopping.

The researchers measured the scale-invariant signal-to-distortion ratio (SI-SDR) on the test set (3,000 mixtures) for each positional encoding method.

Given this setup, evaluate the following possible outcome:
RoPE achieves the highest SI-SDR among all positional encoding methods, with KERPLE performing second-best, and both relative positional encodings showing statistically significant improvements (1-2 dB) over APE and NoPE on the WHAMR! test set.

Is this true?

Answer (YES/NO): NO